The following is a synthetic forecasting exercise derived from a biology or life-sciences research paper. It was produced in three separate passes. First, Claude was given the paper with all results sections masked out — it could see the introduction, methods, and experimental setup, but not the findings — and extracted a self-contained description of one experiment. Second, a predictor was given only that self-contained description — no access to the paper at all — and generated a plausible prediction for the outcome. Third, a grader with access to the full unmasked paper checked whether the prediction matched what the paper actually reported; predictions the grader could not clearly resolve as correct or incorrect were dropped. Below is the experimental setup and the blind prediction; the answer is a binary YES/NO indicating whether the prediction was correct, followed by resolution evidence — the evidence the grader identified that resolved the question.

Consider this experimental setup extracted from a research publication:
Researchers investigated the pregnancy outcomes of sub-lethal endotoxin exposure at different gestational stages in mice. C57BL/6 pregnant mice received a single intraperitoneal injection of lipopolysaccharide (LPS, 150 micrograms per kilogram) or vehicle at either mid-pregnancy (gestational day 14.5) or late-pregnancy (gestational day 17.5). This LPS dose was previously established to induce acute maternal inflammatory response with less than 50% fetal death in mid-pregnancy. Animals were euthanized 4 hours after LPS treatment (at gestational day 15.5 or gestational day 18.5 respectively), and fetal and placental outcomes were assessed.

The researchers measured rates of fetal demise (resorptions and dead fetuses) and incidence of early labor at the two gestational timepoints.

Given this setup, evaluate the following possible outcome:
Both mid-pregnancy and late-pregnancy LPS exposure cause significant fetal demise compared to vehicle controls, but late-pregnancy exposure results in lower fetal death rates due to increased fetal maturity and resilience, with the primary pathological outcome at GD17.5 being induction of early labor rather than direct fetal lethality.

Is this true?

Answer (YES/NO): NO